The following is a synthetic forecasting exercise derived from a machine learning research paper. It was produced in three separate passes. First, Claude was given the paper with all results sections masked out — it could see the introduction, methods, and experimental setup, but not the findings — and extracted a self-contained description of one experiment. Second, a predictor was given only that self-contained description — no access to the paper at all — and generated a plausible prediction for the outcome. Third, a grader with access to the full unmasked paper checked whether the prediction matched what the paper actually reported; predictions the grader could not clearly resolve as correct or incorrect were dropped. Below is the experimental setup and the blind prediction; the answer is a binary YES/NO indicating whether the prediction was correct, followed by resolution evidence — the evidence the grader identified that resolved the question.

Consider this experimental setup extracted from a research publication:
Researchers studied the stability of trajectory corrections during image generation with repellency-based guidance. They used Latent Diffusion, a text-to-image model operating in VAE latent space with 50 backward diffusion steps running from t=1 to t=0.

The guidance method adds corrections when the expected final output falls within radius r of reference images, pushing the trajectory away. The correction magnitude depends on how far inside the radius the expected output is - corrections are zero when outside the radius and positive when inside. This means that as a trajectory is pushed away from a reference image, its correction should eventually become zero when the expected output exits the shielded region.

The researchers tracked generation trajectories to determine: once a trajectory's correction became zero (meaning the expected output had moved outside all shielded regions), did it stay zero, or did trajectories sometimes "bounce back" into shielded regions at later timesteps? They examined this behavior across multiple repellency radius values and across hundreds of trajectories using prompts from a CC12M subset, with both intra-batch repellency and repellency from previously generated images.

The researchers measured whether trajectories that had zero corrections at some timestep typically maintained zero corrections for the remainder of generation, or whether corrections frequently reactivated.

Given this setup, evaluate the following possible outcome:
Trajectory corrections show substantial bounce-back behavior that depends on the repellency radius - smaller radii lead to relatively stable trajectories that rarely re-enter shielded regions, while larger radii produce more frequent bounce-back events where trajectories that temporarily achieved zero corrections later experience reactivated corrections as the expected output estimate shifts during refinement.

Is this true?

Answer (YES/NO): NO